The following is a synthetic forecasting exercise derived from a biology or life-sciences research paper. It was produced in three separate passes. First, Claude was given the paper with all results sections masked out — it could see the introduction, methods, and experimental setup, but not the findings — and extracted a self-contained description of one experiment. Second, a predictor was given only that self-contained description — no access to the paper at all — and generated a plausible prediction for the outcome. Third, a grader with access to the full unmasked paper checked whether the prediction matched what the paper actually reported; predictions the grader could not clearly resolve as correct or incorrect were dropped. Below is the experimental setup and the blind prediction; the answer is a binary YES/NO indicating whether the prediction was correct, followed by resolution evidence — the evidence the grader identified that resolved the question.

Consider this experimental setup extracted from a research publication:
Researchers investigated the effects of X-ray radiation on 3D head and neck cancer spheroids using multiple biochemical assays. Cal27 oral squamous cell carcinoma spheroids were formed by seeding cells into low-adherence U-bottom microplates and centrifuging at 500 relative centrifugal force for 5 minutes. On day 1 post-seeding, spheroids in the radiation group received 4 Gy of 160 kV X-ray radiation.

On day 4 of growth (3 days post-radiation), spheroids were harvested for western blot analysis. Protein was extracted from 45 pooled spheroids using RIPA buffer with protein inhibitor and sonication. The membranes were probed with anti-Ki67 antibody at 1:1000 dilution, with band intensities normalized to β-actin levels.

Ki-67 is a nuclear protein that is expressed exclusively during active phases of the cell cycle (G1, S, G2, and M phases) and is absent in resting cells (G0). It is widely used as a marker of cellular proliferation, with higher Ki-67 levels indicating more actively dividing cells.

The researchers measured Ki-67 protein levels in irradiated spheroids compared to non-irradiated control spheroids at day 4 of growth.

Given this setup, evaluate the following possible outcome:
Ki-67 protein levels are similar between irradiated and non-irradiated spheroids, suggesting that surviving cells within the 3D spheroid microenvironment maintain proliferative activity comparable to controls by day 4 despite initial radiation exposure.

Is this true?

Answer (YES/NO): NO